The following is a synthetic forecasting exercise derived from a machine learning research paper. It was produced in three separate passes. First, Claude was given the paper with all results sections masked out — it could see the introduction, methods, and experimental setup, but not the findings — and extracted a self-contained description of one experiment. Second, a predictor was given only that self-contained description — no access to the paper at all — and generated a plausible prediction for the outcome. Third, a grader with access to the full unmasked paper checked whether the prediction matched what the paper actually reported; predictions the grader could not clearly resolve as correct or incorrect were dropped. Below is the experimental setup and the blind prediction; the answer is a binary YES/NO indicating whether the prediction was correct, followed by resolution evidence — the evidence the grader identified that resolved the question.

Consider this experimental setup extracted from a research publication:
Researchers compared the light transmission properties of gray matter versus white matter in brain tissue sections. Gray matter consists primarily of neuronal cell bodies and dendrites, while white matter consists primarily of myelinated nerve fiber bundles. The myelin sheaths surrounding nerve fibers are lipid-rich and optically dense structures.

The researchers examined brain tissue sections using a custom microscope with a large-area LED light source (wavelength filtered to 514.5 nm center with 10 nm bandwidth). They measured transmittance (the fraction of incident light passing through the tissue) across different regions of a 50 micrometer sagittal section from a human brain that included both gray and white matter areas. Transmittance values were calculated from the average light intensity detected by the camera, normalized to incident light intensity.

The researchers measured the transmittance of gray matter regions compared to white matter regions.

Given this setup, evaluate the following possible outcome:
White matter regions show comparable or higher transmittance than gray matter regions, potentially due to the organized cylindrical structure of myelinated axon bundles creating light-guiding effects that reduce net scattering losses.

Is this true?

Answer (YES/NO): NO